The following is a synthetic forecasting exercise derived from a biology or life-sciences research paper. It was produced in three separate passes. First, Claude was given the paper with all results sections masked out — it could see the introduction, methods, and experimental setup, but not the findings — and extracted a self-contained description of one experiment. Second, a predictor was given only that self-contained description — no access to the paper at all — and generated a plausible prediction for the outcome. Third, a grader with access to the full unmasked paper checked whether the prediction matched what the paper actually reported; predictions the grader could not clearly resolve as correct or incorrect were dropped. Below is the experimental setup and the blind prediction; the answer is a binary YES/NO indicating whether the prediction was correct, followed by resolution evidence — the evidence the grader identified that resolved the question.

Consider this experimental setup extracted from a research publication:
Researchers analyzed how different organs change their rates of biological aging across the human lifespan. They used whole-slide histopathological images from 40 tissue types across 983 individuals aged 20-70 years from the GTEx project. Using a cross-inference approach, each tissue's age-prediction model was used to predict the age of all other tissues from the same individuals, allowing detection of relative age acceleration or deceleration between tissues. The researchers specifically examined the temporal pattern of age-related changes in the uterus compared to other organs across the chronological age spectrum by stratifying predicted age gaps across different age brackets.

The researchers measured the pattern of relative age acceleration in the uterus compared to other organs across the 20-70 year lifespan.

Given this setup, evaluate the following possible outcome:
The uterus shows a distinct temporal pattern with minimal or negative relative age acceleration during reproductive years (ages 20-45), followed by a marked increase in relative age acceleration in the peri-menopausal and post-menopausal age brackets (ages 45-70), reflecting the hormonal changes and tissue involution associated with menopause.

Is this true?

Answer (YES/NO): YES